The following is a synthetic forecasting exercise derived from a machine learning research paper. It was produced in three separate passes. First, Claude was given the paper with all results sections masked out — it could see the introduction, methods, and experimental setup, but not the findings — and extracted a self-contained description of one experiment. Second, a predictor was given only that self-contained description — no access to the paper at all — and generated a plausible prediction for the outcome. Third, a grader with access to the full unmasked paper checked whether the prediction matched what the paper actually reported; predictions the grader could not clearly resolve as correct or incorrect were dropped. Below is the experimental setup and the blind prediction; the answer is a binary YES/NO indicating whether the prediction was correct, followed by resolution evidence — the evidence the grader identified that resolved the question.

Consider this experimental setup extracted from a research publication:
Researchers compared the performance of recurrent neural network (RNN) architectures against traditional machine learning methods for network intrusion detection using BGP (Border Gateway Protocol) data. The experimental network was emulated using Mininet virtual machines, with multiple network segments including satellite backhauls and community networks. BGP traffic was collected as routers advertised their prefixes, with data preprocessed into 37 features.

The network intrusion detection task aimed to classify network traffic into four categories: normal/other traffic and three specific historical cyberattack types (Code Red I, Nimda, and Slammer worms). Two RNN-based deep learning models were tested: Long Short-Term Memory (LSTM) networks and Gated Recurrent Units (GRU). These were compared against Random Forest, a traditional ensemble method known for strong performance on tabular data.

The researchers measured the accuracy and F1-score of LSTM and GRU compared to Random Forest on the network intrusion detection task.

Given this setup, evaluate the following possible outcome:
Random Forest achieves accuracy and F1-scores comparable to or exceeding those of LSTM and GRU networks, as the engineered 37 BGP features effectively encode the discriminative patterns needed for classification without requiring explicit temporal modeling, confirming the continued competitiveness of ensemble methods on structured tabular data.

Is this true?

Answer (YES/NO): YES